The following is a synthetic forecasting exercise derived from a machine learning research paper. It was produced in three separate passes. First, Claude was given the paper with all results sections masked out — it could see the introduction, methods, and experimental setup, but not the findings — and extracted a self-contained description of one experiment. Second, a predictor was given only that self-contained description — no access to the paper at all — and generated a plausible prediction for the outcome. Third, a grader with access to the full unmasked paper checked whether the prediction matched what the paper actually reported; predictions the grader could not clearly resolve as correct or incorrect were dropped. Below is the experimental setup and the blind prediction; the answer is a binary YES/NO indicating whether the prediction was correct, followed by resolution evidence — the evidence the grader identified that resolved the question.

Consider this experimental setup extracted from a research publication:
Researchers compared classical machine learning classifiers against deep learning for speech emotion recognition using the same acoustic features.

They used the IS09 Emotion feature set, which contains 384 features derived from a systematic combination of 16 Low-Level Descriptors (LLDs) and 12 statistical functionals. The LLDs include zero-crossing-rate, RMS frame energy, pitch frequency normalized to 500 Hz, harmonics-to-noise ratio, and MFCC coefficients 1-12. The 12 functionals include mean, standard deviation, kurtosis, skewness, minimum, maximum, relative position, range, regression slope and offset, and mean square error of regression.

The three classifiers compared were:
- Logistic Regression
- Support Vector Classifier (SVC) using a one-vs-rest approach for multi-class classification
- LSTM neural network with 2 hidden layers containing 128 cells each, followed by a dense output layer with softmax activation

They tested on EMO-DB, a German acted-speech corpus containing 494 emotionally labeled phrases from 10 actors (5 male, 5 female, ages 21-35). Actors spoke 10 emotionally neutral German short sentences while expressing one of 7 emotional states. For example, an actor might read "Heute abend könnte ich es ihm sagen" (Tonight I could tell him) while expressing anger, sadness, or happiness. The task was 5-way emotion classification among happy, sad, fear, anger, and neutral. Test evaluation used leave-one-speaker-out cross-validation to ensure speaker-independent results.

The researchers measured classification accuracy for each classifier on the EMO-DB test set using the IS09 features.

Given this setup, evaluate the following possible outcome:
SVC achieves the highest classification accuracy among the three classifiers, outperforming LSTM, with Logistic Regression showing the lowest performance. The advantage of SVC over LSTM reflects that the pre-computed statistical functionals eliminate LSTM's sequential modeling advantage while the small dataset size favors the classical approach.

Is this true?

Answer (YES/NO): YES